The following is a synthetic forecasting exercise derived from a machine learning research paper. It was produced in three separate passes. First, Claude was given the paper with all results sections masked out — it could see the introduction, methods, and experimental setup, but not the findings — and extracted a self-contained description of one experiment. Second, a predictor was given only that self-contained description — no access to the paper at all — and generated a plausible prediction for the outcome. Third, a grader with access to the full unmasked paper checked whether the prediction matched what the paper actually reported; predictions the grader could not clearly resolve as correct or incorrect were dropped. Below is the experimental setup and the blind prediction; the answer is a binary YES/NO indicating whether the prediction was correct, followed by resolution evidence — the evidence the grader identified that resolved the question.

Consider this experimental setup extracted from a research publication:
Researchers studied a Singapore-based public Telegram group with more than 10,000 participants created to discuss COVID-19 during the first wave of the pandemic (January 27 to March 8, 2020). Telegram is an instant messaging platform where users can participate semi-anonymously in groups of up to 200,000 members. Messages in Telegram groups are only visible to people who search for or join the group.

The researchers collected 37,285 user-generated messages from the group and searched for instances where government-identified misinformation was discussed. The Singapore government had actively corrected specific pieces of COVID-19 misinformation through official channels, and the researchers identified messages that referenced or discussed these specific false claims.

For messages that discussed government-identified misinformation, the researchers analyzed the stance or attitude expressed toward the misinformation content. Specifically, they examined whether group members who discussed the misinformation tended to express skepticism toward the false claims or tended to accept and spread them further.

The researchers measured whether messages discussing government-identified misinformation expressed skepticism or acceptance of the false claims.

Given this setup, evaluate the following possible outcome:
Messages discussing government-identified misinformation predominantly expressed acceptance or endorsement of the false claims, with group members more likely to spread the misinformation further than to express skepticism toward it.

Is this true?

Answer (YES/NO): NO